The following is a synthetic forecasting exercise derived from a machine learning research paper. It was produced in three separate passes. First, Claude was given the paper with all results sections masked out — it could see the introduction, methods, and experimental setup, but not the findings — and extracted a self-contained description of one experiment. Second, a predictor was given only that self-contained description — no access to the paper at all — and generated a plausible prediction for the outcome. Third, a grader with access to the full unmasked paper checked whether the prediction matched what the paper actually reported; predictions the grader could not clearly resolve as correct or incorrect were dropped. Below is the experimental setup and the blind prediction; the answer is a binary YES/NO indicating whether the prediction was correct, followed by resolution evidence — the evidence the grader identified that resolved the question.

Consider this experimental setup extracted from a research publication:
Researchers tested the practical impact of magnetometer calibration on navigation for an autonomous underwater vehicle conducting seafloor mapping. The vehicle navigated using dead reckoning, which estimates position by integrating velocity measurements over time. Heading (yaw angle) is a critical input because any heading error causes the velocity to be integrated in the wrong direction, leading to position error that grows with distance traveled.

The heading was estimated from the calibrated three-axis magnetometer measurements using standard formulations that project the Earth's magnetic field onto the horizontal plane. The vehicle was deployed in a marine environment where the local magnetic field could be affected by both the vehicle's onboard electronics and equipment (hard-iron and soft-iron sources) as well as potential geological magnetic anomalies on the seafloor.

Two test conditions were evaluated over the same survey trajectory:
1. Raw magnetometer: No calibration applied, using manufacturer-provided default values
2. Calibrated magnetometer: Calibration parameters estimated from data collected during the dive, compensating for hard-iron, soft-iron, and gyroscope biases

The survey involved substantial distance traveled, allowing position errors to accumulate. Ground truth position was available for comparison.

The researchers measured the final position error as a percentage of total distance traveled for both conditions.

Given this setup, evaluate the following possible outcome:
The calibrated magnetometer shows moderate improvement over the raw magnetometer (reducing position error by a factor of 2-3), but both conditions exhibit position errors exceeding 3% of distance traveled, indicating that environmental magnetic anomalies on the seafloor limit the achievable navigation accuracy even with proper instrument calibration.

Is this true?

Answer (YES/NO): NO